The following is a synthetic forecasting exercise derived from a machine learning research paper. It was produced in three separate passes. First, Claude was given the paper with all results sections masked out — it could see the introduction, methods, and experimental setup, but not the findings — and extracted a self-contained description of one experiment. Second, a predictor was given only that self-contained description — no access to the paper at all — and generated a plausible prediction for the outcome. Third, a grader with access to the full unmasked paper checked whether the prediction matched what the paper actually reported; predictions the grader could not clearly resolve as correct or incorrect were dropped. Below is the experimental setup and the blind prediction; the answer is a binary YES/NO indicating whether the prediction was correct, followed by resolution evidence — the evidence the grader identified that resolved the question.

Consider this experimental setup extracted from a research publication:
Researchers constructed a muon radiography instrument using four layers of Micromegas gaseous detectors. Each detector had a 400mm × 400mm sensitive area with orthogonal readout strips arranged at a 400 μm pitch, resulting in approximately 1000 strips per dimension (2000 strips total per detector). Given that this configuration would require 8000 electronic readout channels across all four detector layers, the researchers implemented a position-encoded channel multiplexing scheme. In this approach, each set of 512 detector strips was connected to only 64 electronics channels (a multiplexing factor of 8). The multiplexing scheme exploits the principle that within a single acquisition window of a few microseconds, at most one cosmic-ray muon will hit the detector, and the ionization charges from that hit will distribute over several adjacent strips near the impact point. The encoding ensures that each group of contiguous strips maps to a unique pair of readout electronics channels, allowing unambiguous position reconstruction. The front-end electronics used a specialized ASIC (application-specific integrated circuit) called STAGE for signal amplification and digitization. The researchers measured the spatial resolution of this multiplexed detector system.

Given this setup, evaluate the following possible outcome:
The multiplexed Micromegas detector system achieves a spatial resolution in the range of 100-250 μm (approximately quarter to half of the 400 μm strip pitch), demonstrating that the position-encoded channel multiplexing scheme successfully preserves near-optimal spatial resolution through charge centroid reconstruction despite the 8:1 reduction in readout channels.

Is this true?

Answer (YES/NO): YES